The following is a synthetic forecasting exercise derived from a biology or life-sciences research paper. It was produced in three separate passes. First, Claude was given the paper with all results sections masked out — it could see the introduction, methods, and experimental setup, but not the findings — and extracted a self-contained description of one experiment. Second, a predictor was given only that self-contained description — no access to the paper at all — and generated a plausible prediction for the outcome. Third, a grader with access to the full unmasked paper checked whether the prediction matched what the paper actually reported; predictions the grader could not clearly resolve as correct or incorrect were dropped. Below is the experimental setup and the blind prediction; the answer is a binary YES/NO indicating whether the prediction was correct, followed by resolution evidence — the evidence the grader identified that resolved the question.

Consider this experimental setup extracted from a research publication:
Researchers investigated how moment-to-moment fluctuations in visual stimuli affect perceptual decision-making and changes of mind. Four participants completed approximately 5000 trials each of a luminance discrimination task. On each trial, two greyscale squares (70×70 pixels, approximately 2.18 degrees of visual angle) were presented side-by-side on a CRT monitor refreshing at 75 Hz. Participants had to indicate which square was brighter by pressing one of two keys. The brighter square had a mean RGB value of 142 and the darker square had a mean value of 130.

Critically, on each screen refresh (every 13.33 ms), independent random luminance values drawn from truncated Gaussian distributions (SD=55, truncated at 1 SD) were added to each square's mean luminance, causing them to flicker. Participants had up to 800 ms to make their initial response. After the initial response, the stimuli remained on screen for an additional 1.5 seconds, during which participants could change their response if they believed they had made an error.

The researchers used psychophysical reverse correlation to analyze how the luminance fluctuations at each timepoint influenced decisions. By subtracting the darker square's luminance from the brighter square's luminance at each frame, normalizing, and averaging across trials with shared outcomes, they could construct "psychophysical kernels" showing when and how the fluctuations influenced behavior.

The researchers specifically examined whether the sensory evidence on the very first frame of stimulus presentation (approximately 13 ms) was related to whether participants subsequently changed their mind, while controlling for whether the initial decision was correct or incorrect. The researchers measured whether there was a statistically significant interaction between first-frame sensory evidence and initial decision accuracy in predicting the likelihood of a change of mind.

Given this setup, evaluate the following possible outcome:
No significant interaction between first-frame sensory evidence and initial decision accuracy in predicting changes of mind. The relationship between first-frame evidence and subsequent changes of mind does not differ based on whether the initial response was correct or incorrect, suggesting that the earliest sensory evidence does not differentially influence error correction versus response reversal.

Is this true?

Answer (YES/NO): NO